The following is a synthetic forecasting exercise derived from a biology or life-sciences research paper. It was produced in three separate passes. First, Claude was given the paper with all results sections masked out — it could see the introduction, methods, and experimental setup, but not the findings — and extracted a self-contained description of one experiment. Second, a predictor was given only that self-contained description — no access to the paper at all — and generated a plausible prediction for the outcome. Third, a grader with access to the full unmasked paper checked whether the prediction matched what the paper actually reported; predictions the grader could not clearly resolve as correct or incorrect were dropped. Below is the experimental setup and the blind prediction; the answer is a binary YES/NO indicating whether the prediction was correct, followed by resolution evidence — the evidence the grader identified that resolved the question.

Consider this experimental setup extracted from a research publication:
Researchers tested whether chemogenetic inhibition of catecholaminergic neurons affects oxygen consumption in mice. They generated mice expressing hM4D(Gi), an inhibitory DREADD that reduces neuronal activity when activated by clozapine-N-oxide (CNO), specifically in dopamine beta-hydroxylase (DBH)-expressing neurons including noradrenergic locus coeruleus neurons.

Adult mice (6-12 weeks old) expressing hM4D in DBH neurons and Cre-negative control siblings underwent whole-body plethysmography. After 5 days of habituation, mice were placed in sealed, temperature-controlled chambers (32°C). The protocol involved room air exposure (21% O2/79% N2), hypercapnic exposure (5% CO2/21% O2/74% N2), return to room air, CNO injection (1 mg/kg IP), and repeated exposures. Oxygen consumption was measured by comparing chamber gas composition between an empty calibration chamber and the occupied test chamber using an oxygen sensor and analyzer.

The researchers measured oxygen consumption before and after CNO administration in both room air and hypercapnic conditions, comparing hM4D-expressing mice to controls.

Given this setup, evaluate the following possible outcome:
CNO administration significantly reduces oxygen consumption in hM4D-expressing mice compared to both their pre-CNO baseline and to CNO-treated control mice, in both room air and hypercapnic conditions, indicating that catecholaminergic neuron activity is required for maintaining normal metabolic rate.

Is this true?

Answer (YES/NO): NO